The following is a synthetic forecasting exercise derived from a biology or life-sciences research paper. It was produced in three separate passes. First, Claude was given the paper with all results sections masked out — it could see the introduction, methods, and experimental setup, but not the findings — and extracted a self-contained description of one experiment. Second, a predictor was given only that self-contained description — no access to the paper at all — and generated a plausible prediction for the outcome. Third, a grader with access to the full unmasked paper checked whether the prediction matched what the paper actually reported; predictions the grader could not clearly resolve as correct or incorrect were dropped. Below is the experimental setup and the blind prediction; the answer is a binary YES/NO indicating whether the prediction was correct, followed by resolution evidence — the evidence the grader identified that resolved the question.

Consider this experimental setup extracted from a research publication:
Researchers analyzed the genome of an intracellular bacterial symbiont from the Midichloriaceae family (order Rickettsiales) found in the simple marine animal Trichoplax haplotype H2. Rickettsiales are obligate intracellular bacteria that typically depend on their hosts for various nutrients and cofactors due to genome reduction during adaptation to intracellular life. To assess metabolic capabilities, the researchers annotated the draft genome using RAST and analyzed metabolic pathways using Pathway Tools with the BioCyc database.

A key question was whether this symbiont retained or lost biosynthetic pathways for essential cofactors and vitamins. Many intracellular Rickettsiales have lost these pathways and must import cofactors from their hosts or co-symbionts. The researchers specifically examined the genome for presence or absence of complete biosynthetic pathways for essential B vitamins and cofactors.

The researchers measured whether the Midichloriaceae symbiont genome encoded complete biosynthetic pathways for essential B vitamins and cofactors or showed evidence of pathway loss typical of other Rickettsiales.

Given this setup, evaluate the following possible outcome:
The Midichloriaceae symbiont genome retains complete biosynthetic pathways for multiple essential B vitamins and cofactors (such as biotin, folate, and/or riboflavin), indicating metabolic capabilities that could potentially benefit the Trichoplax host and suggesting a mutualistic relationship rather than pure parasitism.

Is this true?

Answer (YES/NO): NO